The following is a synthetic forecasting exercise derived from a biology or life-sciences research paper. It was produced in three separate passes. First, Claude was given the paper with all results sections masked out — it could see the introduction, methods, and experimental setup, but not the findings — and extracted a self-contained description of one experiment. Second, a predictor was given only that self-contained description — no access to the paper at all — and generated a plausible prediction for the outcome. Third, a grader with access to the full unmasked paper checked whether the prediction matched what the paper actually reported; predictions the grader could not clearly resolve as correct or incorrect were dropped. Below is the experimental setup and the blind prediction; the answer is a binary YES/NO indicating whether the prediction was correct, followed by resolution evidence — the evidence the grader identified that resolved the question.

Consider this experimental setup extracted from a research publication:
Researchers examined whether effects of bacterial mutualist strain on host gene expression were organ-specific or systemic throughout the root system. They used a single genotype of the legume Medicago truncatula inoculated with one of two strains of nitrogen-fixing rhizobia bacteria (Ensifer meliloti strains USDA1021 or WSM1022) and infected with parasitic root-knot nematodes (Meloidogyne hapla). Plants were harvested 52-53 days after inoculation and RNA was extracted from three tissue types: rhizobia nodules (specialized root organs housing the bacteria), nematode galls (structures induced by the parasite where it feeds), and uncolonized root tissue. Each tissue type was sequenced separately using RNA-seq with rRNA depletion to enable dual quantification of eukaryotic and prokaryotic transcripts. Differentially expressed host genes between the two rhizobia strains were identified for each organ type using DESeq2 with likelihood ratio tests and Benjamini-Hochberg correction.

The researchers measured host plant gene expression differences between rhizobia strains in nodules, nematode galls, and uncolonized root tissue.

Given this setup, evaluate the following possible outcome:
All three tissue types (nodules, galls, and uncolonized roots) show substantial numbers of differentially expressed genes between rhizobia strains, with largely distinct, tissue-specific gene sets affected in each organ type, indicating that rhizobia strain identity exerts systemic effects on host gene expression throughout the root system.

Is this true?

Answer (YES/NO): NO